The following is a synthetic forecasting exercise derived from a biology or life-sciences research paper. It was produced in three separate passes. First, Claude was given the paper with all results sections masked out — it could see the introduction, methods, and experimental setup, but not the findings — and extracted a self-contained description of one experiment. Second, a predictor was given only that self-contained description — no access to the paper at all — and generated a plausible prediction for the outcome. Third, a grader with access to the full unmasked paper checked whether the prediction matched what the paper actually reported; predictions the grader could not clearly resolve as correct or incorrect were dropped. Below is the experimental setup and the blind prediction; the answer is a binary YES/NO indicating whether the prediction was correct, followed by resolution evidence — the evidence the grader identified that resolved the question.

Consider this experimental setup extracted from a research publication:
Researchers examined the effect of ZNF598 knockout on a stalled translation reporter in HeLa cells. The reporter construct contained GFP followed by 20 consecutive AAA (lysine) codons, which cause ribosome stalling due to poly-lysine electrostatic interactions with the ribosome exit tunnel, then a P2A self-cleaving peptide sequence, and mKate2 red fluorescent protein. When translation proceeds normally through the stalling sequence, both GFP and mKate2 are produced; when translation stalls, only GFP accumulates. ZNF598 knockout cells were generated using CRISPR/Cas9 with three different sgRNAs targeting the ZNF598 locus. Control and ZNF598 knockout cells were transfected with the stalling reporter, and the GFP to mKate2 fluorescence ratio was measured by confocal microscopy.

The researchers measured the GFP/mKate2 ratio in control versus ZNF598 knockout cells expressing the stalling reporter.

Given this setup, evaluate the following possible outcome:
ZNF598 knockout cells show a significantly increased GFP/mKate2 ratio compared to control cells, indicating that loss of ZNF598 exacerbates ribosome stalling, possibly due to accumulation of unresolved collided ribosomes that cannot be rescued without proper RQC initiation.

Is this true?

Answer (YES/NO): NO